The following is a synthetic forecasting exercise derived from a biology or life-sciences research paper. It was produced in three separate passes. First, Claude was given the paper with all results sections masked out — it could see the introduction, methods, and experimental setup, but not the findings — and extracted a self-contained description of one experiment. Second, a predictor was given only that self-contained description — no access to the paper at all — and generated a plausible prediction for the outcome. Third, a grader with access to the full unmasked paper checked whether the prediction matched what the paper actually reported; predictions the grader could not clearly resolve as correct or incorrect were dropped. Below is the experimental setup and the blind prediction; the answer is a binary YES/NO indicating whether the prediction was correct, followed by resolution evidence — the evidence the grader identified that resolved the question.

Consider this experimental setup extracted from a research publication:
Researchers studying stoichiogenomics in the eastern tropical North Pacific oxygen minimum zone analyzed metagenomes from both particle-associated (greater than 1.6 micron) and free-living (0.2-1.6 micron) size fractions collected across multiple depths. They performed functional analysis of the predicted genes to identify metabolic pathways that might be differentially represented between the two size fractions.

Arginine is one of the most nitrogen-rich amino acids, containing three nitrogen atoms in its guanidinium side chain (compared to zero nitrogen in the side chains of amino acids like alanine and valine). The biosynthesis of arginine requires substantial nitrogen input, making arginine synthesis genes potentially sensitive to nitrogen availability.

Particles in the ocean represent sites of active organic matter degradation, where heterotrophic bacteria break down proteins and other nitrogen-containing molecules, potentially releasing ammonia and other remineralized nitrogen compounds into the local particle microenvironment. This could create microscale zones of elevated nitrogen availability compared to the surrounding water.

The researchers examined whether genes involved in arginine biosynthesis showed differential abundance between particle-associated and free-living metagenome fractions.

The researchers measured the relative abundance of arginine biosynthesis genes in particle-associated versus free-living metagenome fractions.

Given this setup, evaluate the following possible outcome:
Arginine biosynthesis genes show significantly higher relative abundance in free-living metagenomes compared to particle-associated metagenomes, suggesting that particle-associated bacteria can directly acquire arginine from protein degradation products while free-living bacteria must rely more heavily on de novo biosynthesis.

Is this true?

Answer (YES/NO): NO